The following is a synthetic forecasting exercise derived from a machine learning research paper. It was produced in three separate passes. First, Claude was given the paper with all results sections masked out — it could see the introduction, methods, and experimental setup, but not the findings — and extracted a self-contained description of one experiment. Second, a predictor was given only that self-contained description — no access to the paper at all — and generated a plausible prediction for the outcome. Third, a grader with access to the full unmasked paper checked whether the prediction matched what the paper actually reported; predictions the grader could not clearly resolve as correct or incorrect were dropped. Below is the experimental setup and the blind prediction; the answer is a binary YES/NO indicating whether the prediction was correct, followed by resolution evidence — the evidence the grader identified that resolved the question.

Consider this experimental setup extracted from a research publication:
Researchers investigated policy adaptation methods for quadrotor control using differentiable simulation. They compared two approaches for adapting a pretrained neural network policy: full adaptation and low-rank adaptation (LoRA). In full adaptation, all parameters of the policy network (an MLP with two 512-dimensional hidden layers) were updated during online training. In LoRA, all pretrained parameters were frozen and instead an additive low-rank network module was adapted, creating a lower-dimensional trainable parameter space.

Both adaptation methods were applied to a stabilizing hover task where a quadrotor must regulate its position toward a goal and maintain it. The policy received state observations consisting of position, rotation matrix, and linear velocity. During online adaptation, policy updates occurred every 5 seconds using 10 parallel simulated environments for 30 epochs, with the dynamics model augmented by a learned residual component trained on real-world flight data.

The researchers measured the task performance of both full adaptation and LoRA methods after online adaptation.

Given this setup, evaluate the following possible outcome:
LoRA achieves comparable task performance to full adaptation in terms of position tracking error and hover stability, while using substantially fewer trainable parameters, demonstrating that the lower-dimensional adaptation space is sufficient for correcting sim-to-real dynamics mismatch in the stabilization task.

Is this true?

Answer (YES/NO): YES